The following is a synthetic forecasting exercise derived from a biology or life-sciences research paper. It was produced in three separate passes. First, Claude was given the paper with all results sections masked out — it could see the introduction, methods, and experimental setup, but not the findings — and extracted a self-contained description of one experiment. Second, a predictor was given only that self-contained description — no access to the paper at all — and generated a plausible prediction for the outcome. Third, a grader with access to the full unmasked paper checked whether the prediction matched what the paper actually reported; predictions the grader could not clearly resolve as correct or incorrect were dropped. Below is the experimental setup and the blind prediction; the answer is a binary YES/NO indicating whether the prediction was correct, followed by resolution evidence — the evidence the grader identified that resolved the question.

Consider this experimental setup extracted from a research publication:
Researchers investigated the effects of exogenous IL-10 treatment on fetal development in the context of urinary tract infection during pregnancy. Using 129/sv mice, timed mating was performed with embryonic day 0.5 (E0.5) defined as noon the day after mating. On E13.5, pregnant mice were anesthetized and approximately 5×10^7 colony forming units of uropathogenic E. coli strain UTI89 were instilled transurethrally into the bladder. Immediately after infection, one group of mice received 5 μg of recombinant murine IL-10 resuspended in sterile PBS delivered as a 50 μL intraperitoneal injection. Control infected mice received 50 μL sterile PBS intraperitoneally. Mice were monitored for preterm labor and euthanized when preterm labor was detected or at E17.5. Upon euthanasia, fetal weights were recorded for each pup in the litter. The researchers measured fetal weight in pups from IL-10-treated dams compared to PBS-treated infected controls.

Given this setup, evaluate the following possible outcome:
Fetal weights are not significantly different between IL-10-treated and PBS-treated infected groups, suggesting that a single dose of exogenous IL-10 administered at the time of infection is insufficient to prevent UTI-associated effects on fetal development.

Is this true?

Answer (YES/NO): NO